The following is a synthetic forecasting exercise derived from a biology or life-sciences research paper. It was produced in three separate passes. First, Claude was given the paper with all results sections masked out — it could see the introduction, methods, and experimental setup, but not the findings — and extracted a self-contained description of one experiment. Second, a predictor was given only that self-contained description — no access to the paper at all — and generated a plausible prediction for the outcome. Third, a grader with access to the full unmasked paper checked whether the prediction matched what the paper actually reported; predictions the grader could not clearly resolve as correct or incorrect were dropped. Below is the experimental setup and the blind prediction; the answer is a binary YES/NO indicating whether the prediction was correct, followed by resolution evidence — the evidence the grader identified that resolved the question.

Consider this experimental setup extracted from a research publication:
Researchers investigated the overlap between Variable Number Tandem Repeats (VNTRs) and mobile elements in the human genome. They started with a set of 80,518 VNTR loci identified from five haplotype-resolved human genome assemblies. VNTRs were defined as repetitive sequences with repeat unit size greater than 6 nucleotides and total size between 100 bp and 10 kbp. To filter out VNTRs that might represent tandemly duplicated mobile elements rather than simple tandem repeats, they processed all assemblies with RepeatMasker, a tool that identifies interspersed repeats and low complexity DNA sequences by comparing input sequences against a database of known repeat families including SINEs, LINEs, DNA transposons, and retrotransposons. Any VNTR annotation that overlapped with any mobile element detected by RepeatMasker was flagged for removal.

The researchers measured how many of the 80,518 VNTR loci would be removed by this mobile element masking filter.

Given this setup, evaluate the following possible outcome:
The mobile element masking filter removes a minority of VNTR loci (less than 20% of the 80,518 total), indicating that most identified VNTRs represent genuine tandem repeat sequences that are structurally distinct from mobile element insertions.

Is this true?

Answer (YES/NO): NO